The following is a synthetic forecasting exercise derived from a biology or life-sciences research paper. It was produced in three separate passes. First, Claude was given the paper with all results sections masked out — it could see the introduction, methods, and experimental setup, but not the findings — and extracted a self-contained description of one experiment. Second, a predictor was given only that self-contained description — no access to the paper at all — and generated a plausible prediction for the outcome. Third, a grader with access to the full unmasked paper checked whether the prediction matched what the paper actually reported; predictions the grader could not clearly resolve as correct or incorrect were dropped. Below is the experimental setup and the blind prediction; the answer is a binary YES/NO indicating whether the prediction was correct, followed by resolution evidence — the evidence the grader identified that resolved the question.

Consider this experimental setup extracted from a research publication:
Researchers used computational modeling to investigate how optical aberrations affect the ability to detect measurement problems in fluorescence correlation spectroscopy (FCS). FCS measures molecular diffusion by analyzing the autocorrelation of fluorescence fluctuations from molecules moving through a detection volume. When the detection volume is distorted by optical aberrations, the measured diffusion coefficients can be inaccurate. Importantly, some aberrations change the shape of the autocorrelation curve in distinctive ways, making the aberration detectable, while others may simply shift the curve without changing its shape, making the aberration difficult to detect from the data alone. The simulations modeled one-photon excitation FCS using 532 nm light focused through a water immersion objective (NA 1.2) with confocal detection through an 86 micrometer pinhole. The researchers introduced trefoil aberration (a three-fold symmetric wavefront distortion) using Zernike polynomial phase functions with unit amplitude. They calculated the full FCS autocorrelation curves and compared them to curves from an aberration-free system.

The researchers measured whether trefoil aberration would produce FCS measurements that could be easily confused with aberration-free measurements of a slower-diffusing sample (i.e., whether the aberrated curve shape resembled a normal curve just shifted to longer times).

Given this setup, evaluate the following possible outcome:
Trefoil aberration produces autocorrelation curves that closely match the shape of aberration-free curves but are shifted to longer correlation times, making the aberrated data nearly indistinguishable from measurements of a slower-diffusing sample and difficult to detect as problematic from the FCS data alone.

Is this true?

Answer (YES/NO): YES